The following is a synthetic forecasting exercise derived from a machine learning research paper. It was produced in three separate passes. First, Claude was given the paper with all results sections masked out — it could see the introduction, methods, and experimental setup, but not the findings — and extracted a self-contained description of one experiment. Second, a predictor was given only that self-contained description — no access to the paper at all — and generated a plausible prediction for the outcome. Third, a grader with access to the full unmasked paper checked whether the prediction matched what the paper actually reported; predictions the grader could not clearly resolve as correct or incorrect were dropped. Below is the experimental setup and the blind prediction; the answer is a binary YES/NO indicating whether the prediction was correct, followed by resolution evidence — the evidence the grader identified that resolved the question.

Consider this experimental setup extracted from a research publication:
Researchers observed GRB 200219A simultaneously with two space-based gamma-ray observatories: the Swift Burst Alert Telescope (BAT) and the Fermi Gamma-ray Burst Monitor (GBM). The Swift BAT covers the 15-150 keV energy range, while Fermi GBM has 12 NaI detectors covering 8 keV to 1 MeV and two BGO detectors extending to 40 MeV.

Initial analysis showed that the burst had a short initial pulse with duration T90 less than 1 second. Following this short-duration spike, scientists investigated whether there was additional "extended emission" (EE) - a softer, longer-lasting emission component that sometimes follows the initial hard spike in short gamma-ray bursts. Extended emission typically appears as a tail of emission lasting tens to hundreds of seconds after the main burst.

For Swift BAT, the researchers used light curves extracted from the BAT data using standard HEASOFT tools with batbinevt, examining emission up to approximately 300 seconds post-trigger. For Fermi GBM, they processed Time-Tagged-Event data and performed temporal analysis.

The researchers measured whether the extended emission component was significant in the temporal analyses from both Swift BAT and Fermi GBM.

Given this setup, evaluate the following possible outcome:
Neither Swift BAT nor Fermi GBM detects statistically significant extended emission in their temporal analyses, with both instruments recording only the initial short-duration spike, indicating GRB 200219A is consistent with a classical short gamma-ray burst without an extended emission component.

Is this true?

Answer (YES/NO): NO